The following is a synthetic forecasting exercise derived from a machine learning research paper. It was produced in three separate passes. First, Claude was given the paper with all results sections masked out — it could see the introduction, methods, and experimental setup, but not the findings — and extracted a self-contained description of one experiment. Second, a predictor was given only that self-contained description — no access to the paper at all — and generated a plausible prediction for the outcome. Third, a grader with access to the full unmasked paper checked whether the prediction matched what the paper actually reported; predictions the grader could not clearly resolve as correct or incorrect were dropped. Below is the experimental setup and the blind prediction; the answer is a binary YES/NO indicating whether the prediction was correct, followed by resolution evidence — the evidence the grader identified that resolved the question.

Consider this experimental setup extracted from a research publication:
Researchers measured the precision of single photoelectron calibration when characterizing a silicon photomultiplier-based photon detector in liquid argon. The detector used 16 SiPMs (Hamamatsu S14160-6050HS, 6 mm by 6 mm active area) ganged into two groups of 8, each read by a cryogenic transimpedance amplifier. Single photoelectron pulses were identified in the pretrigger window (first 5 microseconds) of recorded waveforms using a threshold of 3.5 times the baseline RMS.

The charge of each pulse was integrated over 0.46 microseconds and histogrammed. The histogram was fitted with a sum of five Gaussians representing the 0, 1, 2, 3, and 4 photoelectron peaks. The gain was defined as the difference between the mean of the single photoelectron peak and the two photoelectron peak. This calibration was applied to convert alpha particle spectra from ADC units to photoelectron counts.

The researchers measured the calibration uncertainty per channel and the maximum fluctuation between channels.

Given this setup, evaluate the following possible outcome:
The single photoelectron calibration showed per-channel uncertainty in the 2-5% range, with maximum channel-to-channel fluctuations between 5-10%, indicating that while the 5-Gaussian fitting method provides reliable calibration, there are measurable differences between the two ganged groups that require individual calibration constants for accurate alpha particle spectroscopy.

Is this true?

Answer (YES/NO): NO